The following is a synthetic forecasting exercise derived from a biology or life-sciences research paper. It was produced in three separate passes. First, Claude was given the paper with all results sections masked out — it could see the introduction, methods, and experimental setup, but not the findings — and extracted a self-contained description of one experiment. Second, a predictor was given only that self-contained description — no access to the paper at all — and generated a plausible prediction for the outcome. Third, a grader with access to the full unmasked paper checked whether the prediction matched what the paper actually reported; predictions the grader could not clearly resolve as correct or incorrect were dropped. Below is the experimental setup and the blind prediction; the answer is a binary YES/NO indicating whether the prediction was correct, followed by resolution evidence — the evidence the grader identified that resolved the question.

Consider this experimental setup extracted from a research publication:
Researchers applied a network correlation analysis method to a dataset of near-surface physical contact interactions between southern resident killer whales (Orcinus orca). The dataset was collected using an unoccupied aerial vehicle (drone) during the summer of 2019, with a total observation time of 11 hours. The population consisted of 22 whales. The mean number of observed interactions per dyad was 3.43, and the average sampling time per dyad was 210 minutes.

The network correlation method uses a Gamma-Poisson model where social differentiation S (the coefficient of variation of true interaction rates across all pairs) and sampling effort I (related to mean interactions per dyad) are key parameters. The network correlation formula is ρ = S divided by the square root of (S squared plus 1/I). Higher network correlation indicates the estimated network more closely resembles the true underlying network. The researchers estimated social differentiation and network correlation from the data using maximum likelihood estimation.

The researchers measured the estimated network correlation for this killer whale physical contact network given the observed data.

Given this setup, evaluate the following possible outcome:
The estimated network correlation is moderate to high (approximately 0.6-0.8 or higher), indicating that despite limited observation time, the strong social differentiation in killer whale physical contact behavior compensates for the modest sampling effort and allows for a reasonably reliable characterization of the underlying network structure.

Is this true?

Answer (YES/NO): NO